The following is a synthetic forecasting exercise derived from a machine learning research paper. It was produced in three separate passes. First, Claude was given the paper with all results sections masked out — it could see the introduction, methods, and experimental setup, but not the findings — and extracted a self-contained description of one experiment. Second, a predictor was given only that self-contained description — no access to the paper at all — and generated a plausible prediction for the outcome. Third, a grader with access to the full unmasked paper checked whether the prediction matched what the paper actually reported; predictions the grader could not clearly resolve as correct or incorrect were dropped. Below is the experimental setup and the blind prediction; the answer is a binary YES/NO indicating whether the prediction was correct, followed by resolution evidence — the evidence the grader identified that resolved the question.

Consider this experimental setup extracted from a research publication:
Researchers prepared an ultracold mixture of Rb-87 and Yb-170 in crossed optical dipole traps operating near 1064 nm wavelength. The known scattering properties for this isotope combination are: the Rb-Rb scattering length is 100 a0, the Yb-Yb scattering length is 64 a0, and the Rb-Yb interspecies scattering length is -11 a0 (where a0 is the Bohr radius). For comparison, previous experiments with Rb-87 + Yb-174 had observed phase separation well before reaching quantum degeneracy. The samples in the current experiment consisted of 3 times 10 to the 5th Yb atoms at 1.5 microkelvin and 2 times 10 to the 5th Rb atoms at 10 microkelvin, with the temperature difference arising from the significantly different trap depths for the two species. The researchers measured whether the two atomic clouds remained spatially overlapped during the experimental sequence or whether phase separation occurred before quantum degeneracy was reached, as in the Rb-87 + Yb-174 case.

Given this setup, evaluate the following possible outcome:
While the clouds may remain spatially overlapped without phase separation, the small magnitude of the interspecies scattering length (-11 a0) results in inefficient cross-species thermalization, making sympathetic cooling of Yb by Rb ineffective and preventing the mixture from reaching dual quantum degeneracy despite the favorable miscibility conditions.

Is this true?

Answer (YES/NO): NO